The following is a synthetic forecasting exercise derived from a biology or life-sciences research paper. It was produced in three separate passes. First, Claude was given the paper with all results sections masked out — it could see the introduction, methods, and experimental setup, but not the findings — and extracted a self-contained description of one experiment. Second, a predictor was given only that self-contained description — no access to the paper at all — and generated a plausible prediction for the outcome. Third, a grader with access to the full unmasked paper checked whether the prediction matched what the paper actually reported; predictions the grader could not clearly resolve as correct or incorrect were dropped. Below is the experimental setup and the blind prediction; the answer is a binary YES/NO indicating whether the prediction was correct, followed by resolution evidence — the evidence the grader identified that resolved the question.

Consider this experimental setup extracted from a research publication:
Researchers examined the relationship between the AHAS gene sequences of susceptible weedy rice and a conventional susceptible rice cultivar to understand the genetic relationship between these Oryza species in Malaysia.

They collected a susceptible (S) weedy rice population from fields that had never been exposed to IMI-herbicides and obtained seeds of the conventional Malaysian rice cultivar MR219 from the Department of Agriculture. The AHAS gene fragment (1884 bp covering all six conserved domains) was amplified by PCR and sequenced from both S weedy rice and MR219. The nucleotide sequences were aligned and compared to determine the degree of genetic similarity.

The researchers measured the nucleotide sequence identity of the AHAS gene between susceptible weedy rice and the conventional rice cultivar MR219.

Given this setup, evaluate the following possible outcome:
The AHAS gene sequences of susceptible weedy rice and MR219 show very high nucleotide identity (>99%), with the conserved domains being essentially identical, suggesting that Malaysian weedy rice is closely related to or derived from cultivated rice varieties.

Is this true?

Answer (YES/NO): NO